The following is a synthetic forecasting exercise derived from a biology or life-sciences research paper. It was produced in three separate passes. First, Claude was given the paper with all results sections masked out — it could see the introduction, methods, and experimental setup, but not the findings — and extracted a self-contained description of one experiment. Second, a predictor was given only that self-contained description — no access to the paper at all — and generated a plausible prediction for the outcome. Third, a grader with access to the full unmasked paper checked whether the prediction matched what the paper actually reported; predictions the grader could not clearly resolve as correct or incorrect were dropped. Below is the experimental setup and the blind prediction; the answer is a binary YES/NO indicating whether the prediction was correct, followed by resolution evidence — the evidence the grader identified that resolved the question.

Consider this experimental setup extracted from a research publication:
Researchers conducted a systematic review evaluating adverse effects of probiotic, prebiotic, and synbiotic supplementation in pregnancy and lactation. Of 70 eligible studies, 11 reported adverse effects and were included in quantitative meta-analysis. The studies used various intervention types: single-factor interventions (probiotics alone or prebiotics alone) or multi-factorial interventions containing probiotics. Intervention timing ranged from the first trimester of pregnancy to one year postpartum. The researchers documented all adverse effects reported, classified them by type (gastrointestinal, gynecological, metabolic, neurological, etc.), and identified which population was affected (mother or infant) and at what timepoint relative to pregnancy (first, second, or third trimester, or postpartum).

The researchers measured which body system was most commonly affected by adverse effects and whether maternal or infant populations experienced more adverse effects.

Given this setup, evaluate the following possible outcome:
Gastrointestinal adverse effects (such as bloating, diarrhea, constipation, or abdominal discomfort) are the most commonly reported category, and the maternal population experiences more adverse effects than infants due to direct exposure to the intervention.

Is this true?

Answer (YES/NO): YES